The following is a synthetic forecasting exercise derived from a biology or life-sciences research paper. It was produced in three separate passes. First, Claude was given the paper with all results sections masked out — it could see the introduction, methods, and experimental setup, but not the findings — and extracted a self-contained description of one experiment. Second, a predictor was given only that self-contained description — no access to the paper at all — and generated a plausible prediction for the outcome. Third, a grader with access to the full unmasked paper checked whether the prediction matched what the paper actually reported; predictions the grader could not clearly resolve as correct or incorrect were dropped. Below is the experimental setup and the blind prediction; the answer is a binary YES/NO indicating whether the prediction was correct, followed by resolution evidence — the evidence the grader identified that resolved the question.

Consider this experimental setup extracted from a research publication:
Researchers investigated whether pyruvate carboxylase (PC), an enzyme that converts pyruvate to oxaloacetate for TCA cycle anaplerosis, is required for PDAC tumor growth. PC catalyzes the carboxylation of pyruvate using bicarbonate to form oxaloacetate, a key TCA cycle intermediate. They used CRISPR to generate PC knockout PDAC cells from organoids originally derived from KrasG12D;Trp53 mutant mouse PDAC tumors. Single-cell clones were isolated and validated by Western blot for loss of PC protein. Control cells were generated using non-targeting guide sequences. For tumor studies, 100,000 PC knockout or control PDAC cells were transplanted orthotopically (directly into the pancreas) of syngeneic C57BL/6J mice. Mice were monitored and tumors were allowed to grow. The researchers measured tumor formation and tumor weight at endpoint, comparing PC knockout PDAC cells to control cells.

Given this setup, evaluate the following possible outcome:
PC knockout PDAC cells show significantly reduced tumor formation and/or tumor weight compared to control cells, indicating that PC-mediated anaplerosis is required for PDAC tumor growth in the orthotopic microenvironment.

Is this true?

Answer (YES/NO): YES